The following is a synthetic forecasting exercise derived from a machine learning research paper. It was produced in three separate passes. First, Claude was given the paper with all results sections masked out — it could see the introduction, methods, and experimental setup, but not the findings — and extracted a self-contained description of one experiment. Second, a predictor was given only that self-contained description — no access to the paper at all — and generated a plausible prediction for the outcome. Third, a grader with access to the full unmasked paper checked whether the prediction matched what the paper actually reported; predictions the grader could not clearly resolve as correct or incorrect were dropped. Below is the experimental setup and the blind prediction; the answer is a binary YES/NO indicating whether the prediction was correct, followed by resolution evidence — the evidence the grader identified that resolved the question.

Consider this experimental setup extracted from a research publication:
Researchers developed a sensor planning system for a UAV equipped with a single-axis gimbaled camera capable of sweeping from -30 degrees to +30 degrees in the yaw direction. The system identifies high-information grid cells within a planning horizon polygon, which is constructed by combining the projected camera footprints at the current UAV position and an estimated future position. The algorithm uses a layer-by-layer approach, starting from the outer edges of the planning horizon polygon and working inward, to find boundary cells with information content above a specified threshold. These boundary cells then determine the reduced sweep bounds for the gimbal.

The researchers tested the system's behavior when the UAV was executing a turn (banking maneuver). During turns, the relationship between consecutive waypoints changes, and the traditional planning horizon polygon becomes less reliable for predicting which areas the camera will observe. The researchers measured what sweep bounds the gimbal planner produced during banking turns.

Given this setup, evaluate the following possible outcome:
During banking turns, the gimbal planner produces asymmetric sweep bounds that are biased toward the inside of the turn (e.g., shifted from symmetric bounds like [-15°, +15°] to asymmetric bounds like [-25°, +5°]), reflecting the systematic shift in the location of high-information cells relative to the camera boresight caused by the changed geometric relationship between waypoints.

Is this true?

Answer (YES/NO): NO